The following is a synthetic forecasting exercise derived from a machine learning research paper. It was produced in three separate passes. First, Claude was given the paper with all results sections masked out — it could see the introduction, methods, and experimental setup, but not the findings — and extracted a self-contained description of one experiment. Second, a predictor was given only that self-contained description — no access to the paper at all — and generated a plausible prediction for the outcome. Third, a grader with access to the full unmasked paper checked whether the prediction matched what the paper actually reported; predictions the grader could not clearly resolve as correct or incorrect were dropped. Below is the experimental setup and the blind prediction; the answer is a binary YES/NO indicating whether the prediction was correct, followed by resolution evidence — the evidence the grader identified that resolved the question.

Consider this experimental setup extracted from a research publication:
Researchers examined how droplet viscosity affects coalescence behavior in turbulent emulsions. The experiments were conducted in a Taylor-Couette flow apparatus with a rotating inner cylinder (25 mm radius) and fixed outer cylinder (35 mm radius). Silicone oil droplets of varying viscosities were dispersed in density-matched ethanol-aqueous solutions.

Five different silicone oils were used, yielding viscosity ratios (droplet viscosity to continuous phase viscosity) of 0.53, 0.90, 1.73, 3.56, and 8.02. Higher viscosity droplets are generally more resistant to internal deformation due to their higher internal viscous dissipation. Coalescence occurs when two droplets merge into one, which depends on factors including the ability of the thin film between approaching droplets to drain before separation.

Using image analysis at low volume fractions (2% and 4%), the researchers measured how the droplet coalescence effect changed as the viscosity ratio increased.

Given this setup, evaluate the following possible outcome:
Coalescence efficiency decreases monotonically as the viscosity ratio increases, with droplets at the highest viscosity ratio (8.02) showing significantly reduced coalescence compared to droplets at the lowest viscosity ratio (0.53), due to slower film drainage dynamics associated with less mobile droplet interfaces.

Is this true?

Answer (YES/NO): NO